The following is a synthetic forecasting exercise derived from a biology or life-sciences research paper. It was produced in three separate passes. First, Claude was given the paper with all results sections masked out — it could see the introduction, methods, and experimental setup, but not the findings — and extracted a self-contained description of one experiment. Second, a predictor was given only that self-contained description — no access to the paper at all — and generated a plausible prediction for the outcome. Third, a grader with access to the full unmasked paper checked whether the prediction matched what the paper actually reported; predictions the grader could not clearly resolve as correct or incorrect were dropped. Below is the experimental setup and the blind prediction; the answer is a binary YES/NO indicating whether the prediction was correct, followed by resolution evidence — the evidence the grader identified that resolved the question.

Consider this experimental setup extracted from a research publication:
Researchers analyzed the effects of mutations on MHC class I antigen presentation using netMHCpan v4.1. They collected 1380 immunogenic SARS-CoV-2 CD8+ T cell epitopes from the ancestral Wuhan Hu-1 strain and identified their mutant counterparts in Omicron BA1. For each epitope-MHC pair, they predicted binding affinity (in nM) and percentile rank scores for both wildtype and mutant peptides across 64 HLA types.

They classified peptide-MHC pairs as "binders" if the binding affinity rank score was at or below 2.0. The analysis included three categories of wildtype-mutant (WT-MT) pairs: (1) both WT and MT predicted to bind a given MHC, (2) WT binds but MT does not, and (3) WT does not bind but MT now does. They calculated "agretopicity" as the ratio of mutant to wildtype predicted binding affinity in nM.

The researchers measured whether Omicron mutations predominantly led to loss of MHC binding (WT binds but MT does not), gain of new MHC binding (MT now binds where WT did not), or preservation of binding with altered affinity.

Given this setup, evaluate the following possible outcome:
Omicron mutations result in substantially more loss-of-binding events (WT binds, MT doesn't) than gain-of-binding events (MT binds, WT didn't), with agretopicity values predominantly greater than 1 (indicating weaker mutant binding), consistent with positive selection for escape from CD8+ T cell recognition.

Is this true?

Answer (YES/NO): NO